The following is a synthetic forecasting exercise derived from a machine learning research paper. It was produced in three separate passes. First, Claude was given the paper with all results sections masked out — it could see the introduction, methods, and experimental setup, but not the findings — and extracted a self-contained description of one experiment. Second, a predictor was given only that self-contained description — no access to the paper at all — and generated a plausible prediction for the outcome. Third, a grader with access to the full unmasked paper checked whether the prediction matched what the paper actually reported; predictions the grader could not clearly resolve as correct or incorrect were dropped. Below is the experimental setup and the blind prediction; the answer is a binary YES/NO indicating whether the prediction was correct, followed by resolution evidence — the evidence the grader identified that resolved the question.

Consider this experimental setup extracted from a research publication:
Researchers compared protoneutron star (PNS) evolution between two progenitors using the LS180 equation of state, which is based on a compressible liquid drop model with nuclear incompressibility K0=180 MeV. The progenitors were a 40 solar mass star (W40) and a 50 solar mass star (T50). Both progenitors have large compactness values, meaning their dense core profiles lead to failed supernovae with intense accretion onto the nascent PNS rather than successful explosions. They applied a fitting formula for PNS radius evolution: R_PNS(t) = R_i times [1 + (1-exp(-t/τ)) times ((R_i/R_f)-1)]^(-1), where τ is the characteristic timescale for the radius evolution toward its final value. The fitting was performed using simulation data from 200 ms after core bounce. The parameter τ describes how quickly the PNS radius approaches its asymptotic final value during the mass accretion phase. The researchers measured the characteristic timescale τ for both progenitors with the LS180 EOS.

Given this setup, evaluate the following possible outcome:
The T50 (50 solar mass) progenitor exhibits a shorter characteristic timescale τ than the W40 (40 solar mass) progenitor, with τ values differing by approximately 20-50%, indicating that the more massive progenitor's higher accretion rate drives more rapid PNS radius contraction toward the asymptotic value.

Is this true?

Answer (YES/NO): NO